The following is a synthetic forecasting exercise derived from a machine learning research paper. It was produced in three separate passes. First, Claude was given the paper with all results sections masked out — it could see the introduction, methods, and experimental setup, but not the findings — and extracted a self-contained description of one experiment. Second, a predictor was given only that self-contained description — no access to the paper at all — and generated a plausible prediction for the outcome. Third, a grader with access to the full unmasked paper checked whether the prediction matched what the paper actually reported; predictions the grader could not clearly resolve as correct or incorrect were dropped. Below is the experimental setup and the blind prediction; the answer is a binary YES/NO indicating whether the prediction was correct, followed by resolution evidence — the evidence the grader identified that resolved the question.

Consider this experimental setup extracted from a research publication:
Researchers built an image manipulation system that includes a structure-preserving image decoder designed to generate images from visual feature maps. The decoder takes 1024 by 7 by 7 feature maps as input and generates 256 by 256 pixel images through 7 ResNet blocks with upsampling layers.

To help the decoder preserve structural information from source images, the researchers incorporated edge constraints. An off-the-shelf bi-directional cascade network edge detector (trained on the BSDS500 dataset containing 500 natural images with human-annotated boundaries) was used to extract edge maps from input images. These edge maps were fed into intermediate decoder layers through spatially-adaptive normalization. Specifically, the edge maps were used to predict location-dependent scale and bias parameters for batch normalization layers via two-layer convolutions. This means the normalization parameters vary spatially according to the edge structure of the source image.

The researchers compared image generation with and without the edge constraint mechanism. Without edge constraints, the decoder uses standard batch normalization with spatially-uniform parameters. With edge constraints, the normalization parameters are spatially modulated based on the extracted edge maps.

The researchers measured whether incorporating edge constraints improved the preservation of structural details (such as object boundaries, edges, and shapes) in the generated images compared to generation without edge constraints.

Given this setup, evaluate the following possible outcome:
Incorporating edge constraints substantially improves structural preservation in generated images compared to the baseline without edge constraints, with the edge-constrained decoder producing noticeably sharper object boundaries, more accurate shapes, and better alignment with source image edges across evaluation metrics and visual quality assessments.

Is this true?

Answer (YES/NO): YES